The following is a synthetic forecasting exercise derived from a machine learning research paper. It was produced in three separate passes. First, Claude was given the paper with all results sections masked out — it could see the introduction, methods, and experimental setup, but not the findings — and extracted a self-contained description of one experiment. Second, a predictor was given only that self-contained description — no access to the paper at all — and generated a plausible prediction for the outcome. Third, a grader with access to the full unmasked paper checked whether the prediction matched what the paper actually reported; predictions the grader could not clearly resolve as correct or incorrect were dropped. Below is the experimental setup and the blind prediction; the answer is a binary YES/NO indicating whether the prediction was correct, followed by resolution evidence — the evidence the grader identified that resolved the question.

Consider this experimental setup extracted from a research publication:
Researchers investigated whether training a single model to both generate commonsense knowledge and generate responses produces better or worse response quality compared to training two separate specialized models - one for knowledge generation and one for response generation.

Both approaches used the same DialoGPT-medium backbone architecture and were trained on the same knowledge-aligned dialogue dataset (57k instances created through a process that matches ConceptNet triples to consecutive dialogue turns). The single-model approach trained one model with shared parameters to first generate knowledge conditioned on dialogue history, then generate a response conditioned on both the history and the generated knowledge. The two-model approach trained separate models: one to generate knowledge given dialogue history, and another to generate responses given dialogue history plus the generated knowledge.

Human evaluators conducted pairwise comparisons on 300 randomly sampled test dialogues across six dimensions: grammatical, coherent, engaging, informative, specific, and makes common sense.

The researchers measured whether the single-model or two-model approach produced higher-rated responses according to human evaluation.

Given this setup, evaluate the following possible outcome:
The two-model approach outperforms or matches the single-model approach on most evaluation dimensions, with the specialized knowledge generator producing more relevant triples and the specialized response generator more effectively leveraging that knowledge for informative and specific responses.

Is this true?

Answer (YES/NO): NO